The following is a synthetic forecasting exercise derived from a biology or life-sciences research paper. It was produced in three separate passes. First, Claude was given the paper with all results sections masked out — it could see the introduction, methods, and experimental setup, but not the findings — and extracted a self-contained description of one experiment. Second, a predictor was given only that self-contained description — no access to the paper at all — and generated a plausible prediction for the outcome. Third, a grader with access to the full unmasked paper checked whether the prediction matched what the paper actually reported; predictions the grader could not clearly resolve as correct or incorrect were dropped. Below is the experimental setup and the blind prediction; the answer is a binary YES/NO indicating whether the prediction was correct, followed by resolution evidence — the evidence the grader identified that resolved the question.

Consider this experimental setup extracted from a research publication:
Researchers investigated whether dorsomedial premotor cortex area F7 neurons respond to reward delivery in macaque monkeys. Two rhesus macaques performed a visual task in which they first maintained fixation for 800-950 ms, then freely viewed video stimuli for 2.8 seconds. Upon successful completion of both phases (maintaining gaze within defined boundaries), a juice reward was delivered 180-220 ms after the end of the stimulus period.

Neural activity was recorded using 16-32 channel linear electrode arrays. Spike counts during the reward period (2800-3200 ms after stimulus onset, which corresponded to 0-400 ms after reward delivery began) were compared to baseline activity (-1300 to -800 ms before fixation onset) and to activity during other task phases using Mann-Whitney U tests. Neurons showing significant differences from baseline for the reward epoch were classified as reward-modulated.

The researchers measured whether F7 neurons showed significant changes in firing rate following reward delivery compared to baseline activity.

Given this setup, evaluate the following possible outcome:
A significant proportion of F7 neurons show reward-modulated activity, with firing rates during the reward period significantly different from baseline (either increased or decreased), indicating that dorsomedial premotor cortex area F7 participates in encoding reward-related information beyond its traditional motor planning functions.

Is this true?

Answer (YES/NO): YES